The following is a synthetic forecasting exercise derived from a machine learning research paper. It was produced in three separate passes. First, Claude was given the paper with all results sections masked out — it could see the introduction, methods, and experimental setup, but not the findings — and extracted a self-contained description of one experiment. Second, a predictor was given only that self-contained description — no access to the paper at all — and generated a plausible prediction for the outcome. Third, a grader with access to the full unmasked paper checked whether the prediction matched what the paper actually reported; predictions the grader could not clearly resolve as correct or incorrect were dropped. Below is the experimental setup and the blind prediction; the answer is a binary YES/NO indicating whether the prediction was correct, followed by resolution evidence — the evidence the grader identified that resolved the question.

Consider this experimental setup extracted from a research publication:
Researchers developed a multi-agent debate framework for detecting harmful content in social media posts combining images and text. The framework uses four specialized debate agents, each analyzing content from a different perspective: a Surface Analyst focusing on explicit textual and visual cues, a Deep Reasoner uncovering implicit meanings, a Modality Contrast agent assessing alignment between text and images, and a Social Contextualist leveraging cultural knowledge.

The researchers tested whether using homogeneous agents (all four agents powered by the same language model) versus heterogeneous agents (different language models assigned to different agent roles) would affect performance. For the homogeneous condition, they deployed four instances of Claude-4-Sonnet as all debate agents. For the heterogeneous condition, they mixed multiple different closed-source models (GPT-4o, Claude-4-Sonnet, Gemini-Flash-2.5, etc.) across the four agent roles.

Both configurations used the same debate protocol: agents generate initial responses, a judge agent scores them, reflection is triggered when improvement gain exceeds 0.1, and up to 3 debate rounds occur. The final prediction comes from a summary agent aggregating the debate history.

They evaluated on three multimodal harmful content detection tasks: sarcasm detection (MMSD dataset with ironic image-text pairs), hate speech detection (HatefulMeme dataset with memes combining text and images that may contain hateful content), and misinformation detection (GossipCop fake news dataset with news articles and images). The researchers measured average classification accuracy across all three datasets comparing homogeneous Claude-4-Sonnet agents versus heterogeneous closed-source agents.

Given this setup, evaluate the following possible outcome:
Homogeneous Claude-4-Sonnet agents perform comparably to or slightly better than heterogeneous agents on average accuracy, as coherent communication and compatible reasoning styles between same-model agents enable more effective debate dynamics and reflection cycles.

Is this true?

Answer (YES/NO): NO